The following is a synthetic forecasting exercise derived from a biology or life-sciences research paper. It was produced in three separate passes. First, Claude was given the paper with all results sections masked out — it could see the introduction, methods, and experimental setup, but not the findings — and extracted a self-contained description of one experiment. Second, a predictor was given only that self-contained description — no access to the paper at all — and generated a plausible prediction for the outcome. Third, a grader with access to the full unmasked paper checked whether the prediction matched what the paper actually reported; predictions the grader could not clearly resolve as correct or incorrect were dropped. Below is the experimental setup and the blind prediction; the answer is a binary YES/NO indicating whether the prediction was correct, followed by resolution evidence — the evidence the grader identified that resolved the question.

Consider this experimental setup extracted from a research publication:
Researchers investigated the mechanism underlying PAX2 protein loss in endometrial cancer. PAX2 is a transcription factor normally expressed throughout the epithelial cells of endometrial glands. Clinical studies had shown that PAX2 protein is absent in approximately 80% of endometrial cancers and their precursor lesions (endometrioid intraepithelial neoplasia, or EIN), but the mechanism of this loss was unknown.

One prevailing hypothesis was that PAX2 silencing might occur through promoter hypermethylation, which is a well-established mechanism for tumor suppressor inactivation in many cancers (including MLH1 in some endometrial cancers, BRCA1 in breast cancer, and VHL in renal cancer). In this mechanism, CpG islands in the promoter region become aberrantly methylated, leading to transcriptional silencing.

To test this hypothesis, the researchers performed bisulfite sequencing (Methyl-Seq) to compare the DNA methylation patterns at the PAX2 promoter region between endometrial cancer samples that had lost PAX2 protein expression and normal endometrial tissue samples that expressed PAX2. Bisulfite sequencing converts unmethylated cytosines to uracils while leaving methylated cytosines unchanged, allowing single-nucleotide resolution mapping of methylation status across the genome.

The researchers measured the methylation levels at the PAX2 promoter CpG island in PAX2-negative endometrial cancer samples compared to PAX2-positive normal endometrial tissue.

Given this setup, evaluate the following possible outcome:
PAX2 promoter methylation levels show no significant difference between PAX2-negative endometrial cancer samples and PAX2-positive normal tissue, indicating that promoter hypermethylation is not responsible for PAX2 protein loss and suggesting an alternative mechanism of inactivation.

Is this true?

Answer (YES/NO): YES